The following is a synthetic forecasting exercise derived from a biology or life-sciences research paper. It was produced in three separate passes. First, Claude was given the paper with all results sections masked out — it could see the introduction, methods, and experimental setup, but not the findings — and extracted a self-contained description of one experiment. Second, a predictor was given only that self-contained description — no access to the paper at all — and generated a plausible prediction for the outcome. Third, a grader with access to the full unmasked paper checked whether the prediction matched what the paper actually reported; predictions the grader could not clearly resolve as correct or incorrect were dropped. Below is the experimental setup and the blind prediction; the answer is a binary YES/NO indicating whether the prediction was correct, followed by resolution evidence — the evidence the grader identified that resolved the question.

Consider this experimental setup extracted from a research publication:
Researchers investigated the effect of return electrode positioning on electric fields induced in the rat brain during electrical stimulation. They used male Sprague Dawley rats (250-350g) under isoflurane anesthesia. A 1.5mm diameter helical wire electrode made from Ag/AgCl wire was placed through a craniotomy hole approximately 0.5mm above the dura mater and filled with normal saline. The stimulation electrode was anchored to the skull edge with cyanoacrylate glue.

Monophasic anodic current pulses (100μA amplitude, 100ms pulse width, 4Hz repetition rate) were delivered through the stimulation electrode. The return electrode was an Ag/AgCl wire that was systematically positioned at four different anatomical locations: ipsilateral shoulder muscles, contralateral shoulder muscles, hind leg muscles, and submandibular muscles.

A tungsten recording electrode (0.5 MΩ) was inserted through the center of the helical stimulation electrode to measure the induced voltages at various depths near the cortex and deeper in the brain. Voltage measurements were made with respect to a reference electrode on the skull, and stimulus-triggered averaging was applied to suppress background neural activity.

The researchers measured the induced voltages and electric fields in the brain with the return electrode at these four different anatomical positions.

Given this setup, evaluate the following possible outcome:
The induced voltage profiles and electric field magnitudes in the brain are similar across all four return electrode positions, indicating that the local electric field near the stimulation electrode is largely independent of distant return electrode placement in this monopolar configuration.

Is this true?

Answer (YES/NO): YES